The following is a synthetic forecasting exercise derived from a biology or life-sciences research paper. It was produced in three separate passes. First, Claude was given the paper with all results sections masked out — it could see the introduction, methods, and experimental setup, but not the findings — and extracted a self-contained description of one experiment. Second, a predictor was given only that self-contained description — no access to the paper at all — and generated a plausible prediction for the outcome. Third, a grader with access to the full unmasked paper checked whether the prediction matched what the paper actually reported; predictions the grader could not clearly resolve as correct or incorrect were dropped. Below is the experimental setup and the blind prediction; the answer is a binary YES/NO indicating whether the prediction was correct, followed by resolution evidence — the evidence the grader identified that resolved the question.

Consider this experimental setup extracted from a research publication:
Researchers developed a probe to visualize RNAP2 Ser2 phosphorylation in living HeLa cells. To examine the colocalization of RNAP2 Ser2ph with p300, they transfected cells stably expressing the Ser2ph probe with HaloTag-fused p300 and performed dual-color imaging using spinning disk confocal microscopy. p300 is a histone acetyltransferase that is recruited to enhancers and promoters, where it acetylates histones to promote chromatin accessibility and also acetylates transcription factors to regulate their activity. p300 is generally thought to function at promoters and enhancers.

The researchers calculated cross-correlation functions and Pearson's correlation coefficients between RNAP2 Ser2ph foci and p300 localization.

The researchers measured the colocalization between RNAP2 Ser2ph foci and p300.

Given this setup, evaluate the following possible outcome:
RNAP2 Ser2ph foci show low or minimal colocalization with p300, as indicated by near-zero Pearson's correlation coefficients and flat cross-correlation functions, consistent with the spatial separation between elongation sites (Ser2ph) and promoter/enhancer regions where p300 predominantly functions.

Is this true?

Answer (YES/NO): YES